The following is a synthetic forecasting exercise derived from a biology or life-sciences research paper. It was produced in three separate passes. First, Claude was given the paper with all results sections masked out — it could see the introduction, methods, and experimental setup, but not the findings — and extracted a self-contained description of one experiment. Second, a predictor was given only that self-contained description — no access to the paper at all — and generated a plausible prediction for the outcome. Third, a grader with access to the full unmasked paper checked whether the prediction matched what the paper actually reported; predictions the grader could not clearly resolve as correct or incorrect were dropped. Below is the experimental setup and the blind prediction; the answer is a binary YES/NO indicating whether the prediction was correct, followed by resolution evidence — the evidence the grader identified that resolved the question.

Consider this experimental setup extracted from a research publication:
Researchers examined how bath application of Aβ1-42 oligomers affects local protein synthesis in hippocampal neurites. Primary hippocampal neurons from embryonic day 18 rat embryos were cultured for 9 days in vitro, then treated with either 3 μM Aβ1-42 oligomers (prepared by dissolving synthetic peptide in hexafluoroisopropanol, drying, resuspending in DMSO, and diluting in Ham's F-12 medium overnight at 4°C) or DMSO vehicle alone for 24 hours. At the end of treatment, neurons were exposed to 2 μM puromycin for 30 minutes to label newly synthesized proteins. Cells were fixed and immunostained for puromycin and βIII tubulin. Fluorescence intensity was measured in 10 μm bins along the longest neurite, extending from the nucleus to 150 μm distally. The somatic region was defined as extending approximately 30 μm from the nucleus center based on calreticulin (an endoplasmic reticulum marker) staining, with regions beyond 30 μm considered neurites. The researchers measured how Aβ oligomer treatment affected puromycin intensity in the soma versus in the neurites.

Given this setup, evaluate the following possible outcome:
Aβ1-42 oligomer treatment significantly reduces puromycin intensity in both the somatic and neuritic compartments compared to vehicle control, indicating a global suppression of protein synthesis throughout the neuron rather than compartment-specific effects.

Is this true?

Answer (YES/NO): NO